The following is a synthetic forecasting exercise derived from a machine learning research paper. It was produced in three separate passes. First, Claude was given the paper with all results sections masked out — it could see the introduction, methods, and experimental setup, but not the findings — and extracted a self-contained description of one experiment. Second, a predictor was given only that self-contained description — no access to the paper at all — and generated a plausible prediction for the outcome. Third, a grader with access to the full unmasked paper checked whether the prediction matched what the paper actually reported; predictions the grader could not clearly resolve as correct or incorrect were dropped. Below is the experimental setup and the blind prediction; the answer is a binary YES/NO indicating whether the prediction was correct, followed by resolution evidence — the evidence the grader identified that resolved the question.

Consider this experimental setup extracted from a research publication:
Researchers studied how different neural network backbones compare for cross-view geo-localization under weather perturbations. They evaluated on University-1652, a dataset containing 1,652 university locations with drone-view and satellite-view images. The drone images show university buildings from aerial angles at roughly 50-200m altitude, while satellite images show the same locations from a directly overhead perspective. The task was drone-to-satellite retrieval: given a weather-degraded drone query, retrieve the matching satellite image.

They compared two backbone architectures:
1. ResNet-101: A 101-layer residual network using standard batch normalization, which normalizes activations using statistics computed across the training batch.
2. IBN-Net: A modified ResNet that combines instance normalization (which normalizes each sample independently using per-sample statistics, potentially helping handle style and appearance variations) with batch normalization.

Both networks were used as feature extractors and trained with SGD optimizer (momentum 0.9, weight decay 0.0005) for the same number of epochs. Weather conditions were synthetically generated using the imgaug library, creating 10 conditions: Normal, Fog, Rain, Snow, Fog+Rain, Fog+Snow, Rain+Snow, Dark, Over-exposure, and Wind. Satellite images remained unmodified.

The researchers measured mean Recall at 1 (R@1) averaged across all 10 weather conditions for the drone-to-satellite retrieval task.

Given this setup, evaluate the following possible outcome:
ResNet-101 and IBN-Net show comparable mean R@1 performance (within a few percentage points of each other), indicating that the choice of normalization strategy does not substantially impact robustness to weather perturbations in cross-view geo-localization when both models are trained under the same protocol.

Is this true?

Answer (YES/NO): NO